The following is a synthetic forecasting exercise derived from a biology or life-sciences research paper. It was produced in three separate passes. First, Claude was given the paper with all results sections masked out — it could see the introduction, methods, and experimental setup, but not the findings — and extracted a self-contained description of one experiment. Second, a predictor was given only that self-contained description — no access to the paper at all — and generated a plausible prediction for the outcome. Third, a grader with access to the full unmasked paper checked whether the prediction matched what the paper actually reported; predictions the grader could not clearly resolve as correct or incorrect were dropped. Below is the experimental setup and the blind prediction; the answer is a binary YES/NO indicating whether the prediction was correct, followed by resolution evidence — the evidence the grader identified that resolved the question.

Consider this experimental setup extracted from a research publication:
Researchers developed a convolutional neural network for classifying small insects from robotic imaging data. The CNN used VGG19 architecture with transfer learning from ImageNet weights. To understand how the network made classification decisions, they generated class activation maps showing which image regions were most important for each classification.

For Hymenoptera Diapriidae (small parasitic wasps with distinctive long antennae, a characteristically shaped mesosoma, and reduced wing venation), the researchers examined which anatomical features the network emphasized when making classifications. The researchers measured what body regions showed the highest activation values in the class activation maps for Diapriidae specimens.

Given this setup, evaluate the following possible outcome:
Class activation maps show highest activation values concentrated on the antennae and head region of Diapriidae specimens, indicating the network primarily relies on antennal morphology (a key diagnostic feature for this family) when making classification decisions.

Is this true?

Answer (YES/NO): NO